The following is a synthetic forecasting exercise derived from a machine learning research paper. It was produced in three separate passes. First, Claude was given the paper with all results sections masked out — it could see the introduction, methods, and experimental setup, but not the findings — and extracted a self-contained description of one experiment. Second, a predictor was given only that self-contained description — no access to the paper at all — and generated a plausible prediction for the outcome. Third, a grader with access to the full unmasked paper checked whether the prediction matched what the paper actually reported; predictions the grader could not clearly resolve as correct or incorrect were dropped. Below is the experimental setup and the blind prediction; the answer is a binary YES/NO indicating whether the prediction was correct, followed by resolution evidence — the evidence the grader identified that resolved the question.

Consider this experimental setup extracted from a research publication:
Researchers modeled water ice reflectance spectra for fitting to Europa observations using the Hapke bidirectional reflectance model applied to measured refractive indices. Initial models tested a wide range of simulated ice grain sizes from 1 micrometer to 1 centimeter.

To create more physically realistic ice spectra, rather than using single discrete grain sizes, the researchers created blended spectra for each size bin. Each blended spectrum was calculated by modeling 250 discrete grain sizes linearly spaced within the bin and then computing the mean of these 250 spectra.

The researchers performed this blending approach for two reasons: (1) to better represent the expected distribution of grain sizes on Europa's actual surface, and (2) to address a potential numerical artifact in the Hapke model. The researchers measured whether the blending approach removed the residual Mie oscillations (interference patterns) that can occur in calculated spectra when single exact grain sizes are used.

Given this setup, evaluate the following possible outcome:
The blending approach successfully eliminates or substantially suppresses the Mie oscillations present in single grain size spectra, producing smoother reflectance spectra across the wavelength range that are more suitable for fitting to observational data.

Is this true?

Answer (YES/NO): YES